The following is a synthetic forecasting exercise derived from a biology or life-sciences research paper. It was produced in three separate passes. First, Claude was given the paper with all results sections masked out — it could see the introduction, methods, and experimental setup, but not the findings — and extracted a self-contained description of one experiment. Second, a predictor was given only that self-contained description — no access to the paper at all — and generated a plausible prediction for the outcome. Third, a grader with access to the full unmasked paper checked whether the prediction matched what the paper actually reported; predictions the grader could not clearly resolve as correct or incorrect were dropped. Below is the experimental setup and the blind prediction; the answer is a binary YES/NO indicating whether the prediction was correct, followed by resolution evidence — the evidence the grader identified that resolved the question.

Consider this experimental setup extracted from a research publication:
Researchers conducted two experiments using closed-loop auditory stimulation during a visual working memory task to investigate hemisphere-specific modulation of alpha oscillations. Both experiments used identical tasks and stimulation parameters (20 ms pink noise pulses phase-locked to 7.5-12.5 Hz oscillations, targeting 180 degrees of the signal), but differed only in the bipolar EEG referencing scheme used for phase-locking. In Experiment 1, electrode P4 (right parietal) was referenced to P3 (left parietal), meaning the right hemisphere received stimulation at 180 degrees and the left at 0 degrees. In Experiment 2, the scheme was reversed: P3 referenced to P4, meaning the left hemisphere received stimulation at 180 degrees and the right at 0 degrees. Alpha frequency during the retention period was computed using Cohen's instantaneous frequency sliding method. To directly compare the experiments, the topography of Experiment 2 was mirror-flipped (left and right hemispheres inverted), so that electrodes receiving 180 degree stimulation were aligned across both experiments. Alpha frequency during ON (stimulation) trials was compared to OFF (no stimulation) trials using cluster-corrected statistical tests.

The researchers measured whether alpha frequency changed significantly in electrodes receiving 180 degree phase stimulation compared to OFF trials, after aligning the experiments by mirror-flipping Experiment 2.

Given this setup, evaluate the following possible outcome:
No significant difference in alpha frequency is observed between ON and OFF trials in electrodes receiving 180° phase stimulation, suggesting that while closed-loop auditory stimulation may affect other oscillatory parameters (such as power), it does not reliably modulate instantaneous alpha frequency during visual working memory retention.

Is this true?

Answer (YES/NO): NO